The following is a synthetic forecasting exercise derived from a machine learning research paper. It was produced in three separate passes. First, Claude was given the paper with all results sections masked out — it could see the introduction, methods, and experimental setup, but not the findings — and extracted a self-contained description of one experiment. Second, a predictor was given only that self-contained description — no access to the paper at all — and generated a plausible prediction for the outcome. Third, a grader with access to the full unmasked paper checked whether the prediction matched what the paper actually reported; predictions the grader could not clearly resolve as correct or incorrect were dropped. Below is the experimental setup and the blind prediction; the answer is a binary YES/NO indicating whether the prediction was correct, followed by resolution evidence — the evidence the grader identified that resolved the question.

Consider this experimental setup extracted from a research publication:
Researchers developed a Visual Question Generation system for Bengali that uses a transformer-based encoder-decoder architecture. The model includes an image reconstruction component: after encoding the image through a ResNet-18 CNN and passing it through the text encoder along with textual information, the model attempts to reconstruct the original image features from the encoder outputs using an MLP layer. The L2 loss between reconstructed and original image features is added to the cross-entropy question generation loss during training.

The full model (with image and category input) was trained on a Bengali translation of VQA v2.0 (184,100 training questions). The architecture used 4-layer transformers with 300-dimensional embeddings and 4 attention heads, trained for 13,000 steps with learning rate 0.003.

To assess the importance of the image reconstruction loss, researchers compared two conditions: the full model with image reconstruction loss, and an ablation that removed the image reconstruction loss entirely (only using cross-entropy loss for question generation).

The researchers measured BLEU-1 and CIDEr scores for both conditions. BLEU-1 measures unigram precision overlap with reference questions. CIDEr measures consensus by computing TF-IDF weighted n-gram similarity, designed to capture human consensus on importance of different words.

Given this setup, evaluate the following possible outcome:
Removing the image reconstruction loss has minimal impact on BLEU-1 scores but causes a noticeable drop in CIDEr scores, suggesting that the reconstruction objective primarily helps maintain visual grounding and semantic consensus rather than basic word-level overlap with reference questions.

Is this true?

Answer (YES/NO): NO